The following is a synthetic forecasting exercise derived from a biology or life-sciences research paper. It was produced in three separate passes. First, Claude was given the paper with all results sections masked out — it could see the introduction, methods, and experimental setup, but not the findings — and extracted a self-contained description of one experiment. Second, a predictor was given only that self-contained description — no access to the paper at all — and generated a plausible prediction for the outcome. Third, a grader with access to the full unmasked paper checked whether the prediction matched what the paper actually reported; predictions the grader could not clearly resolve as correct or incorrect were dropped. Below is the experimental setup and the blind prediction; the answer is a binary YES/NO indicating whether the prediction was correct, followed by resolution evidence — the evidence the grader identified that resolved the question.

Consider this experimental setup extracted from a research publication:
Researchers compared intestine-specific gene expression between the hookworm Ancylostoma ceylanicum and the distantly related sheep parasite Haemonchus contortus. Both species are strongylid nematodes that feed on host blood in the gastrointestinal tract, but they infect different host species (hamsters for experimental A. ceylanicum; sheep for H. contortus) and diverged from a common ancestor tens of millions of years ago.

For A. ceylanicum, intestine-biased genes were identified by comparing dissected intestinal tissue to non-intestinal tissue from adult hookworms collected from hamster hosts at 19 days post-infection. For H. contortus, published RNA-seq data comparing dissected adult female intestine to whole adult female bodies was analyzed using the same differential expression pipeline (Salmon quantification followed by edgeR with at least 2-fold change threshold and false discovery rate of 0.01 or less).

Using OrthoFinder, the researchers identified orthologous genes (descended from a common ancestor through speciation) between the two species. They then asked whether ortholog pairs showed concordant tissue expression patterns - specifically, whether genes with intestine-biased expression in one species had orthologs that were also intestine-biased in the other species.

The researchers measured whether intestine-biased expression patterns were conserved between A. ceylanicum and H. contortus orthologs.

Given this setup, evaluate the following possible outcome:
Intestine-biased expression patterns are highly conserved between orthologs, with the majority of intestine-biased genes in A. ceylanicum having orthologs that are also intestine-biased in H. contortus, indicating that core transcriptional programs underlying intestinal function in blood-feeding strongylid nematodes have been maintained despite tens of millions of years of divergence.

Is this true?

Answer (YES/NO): NO